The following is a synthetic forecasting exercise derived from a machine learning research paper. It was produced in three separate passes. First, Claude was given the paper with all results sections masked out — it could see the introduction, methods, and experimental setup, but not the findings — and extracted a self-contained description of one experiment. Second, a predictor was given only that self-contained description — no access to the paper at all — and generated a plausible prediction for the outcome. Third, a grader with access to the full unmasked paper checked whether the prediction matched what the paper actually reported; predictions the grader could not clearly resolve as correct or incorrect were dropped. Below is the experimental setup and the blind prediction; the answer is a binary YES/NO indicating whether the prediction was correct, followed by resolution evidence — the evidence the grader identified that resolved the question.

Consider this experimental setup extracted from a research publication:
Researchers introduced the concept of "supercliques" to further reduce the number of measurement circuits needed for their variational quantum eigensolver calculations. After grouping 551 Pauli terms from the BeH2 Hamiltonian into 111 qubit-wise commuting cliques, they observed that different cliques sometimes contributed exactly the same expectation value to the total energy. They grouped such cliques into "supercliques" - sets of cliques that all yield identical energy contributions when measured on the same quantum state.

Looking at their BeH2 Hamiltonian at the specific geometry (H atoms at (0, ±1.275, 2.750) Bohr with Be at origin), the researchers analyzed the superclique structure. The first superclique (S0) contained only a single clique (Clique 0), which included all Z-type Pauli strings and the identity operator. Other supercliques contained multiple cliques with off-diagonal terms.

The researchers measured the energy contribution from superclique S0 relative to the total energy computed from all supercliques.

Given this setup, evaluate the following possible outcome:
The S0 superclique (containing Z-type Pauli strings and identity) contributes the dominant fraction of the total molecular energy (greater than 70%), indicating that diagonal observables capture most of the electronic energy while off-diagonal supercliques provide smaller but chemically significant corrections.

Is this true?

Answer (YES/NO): YES